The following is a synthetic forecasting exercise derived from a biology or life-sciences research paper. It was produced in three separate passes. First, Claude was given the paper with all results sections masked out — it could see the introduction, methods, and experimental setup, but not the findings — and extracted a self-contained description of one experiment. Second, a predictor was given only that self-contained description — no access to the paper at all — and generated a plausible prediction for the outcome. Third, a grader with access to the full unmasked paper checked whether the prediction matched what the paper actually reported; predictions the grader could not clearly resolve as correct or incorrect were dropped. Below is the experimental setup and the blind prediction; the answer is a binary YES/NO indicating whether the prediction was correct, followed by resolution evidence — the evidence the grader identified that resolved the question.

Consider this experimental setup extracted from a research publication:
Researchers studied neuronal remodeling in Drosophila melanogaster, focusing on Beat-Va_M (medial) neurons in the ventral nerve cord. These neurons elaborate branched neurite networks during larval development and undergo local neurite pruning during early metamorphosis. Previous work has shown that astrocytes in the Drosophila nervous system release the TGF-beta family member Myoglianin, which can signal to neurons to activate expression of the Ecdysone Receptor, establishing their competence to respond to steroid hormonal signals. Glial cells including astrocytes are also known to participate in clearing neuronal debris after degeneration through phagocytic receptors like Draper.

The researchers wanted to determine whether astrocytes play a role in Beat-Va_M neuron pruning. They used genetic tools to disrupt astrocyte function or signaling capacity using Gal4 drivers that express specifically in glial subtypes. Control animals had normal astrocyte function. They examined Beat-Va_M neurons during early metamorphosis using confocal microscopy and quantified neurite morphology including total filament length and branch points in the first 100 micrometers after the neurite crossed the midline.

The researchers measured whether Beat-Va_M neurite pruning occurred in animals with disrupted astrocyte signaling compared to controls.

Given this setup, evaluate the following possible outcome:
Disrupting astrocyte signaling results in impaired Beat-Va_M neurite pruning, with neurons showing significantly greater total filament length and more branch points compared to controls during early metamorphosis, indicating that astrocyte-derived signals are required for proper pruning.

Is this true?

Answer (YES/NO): YES